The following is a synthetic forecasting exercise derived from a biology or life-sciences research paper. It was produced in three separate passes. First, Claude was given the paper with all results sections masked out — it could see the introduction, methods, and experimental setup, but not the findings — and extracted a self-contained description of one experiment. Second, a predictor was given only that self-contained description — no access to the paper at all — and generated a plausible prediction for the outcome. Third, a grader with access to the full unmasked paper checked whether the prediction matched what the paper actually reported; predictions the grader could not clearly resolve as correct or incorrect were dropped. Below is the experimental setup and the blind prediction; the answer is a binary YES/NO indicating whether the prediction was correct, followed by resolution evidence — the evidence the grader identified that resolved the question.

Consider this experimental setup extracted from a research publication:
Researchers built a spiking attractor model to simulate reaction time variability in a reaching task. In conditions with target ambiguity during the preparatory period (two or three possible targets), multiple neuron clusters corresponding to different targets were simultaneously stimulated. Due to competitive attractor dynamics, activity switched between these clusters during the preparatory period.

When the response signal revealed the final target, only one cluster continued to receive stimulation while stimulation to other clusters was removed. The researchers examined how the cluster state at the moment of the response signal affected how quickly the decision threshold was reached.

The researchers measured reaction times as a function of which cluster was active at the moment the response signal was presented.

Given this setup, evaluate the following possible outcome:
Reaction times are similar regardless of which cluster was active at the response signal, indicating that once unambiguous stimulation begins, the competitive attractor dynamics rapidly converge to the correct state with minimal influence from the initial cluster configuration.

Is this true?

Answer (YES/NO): NO